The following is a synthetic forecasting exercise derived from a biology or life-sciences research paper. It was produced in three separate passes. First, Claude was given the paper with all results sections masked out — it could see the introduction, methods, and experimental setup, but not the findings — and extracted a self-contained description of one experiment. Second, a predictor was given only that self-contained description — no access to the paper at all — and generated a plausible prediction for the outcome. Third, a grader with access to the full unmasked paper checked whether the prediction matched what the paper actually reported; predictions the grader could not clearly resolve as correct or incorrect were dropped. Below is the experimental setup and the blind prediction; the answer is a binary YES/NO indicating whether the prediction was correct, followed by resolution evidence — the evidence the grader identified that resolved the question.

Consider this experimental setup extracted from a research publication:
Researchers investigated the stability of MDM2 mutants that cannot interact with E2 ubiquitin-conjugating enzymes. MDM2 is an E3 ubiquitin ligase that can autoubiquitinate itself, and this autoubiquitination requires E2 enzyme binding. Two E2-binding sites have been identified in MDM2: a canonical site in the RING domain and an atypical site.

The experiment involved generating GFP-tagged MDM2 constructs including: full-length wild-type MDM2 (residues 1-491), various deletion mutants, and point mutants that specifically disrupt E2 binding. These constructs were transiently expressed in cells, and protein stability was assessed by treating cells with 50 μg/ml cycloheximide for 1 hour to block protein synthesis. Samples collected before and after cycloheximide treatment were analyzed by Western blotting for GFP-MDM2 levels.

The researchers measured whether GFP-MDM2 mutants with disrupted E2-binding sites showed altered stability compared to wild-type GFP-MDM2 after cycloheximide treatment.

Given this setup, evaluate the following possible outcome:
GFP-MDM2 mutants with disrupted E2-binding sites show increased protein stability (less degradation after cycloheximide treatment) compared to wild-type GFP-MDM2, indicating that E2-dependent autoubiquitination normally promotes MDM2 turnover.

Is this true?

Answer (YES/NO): YES